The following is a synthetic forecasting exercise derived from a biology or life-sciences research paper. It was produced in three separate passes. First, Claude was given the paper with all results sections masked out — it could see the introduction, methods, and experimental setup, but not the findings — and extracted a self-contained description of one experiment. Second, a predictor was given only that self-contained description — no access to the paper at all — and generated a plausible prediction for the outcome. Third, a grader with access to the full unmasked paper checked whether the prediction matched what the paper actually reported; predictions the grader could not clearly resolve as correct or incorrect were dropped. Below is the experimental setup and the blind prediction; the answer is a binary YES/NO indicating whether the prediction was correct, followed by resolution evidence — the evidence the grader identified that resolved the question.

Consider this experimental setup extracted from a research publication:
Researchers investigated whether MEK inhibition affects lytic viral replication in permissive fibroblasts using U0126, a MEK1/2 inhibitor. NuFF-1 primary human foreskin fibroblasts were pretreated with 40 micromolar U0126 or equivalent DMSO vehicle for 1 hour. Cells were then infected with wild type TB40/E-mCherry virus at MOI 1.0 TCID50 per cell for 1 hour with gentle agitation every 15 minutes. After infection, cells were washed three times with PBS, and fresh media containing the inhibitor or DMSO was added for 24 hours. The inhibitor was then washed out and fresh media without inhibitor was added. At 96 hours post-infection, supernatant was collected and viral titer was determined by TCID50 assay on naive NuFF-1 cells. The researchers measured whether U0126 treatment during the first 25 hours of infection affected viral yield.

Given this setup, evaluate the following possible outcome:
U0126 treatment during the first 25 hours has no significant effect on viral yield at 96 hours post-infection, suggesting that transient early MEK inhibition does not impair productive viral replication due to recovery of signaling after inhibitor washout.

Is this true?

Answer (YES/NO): YES